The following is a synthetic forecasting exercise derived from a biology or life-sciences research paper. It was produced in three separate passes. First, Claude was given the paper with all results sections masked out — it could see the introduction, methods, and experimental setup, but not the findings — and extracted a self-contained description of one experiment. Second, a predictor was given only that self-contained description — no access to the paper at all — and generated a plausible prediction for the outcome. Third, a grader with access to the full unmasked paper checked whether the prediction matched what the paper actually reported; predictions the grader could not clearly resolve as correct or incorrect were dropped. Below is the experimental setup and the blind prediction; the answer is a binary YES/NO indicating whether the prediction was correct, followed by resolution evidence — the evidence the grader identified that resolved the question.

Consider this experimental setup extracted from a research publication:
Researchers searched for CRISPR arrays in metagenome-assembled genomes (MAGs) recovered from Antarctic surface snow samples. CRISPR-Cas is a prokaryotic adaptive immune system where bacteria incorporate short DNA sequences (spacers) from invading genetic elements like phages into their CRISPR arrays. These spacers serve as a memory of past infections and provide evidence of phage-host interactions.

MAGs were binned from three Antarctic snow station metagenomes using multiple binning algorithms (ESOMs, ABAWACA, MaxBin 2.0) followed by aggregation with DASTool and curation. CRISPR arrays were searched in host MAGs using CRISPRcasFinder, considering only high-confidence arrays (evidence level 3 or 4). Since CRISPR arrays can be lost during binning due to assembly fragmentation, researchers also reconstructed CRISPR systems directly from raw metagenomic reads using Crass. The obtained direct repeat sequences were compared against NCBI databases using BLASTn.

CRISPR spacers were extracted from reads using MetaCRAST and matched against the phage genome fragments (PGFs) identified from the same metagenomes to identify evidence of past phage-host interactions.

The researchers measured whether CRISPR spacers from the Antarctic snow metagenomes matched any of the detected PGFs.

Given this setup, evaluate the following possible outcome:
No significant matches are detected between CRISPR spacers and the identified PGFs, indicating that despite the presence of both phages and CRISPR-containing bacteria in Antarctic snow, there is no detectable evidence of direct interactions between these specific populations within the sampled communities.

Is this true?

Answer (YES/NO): NO